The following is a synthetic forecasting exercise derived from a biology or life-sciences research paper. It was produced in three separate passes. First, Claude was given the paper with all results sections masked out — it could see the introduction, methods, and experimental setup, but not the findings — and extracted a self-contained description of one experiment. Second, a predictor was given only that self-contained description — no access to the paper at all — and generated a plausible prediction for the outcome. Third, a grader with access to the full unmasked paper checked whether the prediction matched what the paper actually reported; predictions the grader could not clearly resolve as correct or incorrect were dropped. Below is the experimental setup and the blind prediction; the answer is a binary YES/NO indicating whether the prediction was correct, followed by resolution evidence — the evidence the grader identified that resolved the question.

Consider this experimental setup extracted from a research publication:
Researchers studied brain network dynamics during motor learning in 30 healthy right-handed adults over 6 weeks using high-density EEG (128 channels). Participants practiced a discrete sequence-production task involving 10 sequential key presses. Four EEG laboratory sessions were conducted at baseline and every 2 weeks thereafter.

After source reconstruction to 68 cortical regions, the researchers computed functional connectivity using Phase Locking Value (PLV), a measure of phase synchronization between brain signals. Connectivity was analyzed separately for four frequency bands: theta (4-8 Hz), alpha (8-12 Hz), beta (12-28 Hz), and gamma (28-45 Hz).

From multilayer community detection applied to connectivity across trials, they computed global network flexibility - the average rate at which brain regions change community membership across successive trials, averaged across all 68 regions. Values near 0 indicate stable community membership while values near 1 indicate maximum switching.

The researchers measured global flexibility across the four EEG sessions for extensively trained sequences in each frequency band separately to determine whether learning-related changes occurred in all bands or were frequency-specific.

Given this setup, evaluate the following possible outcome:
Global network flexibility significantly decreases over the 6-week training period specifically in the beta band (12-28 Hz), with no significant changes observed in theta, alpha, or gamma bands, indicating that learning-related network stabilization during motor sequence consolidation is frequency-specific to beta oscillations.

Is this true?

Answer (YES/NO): NO